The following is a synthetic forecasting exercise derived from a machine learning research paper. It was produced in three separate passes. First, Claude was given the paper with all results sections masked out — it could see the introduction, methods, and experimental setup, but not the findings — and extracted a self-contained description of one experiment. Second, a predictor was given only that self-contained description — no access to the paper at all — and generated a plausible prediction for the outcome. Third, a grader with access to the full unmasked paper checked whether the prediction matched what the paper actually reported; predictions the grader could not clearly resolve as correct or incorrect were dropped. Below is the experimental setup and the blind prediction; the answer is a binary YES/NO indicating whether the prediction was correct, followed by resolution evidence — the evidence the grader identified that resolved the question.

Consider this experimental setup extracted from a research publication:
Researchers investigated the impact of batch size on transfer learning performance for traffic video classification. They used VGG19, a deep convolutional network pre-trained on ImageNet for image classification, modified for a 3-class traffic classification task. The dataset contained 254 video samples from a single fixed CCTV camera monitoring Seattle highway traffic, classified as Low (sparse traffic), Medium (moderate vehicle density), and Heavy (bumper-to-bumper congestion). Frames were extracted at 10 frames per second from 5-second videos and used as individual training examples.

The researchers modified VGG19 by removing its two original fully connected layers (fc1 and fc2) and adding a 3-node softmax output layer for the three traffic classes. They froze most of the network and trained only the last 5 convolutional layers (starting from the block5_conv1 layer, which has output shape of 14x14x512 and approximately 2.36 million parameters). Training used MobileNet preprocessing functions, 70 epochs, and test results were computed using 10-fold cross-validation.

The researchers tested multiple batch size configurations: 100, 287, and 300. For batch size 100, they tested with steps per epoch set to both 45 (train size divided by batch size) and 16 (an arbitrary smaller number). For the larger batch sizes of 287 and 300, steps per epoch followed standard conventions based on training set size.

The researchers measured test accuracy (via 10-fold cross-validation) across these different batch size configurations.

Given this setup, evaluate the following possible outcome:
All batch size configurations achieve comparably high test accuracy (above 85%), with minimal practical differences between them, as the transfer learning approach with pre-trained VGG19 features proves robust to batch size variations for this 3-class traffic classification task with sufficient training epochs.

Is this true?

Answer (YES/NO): NO